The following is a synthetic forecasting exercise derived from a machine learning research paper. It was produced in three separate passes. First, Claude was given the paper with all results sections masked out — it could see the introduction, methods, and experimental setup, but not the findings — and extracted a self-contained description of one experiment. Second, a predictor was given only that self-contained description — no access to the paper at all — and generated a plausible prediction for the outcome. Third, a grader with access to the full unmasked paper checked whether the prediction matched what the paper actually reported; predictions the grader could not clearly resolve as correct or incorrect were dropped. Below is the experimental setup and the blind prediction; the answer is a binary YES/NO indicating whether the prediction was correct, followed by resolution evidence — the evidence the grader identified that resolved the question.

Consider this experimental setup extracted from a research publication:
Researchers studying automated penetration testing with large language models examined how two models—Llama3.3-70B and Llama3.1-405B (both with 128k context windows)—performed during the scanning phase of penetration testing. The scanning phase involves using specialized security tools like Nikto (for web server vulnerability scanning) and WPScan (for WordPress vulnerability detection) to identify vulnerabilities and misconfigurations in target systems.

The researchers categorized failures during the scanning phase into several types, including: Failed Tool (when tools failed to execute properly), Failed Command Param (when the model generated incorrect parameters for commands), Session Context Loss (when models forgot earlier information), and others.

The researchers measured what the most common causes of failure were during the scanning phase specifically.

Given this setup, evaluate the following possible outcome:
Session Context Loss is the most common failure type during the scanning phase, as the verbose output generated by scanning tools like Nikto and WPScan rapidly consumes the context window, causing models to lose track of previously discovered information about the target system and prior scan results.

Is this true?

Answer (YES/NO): NO